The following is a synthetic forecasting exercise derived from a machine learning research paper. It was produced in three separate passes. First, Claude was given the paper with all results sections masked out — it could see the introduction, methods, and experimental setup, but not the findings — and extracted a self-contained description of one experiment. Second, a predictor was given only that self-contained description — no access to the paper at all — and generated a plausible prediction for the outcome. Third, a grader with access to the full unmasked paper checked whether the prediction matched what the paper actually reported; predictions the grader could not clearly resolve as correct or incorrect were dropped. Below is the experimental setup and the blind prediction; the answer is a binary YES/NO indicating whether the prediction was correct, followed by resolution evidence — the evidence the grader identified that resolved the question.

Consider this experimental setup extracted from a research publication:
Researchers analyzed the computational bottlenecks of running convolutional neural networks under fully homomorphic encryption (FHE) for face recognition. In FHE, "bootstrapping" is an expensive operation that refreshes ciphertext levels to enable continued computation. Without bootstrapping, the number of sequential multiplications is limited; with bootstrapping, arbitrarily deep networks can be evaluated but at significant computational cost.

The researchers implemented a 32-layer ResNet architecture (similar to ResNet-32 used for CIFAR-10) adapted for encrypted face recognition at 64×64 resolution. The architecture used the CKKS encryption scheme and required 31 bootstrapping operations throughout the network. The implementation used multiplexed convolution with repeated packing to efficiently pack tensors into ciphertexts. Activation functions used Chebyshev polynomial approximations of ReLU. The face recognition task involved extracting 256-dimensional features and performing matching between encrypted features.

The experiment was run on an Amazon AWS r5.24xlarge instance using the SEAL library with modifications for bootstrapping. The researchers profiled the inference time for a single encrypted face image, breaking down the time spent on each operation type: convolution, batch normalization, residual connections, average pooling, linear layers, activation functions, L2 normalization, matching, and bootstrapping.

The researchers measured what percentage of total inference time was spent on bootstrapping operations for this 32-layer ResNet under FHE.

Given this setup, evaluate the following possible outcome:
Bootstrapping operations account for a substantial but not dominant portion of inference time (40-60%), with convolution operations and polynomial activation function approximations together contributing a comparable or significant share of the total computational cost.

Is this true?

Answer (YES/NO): NO